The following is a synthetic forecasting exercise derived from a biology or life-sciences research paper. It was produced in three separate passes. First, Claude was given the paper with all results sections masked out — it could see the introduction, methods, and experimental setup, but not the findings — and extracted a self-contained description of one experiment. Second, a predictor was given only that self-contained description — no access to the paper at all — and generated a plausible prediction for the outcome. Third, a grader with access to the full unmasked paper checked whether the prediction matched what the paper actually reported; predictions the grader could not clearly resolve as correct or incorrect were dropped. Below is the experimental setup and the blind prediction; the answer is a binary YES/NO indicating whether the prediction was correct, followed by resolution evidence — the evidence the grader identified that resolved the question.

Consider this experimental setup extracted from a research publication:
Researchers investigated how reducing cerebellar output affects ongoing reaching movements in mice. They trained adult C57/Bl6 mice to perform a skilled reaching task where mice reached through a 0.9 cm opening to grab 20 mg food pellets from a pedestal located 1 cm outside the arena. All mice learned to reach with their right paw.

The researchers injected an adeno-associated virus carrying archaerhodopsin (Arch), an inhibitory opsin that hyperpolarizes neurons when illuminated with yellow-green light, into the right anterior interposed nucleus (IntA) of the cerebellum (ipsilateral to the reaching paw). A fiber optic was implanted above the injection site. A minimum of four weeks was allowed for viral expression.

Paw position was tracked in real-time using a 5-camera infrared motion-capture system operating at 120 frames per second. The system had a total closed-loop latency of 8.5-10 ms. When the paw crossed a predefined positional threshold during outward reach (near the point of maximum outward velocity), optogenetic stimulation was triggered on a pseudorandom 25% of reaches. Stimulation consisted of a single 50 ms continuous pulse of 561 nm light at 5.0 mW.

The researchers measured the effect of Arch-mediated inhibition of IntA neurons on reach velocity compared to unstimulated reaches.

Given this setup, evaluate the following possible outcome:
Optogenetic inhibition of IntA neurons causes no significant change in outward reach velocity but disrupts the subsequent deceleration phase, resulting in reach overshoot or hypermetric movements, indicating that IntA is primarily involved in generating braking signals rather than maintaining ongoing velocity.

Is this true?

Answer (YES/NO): NO